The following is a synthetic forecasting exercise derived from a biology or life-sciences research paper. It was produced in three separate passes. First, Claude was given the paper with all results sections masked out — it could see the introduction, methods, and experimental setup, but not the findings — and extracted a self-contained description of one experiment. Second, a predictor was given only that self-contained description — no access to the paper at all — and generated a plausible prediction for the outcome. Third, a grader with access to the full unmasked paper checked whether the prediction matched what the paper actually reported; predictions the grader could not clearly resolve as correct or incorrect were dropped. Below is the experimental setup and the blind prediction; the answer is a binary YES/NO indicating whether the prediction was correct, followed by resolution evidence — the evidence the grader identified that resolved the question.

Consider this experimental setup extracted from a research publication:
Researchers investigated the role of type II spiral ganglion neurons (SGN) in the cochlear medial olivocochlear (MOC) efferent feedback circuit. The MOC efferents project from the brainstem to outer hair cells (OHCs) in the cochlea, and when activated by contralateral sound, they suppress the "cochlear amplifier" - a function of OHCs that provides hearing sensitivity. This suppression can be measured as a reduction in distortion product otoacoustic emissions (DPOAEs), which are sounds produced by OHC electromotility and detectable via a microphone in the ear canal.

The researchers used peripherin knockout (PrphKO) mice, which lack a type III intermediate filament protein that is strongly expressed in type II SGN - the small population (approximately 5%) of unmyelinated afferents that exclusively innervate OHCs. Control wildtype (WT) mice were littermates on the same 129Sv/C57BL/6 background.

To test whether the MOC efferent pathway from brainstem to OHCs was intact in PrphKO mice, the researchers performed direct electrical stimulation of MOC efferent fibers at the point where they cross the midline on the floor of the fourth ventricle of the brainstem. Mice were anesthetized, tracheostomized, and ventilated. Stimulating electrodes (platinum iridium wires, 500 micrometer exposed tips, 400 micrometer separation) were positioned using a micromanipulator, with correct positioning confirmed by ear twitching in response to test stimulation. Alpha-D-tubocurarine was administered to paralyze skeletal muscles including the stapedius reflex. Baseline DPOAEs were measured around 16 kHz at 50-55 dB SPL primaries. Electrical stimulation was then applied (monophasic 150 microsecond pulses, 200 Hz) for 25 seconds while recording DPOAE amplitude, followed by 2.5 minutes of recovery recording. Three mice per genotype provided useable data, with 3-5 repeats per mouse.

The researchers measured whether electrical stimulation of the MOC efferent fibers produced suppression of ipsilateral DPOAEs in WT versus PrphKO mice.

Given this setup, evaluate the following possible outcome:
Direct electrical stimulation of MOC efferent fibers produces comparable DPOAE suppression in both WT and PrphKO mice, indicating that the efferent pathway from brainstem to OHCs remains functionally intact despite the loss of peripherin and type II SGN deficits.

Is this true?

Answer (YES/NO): YES